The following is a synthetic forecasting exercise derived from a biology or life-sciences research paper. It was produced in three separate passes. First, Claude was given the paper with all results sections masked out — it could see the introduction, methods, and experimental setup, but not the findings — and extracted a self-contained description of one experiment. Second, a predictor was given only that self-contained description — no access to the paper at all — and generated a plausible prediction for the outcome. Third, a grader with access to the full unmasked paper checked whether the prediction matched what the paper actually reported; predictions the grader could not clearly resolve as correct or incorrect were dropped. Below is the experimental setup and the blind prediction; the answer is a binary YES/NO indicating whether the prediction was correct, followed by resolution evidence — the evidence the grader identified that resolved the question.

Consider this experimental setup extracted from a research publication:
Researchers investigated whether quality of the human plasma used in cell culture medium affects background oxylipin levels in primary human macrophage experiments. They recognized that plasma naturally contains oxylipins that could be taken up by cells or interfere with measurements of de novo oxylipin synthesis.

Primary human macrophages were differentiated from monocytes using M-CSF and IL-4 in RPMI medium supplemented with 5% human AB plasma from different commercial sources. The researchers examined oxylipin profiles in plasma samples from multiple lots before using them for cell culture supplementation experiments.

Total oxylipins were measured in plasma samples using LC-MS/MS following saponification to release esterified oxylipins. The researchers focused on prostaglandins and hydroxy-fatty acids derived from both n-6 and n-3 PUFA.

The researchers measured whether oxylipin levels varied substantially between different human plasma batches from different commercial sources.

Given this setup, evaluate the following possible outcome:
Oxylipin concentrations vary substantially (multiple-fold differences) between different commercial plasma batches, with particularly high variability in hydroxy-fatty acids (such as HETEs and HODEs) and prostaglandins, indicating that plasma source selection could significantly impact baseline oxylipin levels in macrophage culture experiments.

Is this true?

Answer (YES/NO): YES